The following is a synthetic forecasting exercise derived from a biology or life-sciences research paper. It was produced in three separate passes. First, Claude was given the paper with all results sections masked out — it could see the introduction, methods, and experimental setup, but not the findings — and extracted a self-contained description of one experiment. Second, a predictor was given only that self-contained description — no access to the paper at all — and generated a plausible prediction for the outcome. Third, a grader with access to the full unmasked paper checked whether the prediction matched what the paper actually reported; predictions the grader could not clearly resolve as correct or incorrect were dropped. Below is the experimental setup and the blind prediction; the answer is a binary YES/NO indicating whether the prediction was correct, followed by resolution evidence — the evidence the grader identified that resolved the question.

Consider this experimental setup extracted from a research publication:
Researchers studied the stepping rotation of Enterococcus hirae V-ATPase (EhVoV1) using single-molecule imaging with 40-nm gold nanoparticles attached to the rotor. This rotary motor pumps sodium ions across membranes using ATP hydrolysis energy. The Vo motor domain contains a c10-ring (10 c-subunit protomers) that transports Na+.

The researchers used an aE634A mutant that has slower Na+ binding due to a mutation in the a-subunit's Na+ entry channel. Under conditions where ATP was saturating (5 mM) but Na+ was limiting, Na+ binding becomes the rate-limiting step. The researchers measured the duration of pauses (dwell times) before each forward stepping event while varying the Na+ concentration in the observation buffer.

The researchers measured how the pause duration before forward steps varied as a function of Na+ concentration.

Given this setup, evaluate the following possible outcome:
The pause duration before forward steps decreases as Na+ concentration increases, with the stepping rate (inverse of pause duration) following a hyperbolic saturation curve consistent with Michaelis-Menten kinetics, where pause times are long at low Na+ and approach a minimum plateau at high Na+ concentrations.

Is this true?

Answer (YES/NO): NO